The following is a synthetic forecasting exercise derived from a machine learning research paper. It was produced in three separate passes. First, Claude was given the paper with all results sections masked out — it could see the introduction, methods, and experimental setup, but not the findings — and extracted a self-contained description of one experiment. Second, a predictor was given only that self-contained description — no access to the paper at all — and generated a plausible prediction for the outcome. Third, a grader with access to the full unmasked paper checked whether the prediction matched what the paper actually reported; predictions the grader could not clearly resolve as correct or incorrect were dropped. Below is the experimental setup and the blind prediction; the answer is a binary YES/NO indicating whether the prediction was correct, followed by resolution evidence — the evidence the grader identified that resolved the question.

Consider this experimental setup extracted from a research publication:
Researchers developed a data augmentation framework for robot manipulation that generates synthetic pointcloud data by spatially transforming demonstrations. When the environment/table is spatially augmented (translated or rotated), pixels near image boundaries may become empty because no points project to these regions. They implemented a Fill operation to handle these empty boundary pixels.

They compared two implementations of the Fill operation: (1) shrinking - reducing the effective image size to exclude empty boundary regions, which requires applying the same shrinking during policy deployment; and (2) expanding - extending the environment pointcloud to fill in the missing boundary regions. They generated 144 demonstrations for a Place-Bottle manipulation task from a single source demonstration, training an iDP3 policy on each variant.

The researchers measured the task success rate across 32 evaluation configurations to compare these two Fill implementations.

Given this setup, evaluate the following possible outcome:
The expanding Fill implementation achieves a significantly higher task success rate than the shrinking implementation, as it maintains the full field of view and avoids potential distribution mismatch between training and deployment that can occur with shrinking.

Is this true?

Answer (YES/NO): NO